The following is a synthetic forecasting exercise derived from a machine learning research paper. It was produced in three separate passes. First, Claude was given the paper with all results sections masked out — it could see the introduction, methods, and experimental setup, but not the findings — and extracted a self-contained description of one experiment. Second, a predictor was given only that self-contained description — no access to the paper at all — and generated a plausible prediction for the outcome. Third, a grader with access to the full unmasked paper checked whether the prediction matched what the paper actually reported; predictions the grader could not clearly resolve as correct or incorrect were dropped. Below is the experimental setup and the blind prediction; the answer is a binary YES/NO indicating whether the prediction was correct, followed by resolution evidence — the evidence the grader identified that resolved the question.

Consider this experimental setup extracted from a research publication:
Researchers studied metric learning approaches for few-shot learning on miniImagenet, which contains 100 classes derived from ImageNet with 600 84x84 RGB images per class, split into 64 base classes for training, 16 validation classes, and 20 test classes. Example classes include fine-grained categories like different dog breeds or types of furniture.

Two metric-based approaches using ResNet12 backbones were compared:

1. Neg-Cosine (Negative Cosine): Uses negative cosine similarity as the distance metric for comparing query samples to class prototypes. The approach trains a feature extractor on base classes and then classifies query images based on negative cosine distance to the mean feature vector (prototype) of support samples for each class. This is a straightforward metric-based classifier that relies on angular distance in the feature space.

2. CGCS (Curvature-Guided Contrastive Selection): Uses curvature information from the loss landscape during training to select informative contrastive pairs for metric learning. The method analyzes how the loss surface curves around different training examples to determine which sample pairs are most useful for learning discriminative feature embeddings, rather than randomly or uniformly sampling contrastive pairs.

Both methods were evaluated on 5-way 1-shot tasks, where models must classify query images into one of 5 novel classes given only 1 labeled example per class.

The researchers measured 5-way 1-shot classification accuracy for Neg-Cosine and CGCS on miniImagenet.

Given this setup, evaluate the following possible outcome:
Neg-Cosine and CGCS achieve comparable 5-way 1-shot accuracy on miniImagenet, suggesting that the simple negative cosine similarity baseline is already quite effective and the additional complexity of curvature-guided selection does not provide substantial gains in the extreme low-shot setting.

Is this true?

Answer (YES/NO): NO